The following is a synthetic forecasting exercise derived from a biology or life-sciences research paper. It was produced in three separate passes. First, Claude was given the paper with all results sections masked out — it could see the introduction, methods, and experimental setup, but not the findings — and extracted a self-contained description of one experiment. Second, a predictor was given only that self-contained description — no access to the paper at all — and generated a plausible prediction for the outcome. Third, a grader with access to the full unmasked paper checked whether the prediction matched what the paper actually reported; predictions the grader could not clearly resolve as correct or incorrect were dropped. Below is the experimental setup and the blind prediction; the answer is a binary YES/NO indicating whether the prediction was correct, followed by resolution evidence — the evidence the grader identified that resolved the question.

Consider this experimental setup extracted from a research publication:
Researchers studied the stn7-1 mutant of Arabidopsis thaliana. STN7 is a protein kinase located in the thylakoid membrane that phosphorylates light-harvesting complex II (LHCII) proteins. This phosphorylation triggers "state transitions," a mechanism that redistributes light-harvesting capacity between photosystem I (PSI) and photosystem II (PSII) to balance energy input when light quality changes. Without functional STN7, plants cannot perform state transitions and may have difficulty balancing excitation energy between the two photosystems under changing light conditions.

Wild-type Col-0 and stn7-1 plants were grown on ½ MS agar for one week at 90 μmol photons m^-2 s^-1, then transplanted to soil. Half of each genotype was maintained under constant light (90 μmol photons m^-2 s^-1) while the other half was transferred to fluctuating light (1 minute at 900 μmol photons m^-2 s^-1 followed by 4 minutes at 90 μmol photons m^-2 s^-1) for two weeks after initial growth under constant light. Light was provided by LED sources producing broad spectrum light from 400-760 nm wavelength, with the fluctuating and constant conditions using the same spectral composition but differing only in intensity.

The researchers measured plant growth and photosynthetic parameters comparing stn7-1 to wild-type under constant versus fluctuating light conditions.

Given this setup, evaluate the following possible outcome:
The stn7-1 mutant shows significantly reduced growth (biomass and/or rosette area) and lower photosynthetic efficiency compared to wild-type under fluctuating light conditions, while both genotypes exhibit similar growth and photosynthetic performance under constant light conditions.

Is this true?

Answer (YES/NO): YES